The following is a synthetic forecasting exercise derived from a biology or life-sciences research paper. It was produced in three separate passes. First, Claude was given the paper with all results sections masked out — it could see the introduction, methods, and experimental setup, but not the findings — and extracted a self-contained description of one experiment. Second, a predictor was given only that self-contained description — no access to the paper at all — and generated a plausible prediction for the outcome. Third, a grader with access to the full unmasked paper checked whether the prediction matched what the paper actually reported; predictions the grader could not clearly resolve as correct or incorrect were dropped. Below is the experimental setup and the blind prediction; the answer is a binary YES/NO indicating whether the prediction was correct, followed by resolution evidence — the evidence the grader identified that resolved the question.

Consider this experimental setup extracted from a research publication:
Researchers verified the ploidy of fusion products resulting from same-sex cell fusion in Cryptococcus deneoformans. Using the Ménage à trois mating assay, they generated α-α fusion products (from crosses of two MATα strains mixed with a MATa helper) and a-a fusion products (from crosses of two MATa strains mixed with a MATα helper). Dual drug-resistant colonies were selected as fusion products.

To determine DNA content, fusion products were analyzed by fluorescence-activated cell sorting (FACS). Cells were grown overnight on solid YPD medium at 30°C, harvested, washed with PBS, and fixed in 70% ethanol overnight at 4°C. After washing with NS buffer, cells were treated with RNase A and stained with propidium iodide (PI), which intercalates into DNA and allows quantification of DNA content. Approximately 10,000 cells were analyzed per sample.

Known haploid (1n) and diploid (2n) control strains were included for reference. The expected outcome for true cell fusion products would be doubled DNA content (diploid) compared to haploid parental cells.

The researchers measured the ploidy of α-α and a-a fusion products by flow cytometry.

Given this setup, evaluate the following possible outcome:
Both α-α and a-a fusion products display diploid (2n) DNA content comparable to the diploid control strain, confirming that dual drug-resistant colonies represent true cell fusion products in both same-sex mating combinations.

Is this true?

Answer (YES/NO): NO